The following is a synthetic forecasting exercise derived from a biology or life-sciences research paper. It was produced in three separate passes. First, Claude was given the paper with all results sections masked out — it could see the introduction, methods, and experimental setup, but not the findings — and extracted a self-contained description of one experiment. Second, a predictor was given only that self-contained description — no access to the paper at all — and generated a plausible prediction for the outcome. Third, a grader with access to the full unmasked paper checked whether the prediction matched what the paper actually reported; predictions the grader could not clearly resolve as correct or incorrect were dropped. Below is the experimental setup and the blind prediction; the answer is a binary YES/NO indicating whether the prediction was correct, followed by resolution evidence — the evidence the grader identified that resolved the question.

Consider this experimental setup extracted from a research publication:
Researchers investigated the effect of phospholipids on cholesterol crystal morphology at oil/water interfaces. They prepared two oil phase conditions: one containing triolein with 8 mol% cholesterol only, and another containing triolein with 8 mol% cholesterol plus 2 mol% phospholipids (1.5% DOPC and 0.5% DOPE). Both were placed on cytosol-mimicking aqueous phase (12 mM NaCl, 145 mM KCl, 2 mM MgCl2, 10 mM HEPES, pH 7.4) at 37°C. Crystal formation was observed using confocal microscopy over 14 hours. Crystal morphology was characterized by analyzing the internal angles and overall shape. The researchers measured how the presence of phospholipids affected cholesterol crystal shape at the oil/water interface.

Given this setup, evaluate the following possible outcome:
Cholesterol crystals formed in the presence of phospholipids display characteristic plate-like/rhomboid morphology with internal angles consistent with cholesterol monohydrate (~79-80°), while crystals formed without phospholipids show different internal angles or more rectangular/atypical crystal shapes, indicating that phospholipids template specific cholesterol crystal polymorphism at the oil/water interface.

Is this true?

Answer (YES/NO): NO